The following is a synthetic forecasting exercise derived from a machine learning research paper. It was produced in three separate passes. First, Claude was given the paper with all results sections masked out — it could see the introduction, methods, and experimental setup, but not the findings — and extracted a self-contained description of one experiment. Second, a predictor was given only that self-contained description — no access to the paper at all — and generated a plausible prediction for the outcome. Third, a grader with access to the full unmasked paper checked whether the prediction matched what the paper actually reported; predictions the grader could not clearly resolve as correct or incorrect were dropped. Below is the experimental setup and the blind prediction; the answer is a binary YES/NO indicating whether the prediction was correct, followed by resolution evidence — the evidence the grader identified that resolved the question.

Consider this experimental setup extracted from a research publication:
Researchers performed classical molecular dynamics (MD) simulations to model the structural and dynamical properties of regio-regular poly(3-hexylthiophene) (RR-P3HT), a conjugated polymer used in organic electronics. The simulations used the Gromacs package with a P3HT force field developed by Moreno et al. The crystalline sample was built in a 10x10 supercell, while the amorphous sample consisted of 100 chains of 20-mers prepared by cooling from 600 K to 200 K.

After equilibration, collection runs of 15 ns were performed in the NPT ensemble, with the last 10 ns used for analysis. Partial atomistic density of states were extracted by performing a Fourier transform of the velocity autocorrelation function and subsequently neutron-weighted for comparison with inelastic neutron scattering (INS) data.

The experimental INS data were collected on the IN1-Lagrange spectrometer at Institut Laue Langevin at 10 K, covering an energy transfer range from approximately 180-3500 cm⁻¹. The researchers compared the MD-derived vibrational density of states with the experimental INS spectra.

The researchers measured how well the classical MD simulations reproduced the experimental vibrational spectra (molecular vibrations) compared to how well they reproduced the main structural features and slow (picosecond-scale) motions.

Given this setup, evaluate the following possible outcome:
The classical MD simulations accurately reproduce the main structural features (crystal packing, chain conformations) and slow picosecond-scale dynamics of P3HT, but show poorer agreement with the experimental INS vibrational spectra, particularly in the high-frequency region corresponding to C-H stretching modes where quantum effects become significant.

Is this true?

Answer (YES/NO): YES